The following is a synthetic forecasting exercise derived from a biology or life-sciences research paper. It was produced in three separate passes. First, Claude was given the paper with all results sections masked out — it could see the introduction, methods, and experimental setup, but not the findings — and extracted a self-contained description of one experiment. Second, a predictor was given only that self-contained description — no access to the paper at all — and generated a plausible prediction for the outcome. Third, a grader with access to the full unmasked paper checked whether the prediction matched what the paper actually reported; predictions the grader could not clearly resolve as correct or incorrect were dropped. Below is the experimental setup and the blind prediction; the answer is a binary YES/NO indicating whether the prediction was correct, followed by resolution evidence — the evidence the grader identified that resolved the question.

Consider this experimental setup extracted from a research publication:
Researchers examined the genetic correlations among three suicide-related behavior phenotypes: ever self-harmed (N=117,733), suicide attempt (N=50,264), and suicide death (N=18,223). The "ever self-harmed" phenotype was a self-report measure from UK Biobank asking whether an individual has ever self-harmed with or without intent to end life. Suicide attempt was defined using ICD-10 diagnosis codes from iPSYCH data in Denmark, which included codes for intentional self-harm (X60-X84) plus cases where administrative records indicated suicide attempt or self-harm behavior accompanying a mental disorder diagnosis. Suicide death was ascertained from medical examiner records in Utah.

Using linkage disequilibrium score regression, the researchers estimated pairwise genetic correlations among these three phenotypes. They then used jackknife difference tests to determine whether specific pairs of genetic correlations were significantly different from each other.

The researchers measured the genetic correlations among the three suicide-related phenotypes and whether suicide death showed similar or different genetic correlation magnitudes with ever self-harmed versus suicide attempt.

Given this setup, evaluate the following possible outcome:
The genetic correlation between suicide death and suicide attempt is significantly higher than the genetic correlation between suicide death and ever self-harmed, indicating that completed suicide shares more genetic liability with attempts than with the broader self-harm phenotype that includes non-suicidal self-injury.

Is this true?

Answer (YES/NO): NO